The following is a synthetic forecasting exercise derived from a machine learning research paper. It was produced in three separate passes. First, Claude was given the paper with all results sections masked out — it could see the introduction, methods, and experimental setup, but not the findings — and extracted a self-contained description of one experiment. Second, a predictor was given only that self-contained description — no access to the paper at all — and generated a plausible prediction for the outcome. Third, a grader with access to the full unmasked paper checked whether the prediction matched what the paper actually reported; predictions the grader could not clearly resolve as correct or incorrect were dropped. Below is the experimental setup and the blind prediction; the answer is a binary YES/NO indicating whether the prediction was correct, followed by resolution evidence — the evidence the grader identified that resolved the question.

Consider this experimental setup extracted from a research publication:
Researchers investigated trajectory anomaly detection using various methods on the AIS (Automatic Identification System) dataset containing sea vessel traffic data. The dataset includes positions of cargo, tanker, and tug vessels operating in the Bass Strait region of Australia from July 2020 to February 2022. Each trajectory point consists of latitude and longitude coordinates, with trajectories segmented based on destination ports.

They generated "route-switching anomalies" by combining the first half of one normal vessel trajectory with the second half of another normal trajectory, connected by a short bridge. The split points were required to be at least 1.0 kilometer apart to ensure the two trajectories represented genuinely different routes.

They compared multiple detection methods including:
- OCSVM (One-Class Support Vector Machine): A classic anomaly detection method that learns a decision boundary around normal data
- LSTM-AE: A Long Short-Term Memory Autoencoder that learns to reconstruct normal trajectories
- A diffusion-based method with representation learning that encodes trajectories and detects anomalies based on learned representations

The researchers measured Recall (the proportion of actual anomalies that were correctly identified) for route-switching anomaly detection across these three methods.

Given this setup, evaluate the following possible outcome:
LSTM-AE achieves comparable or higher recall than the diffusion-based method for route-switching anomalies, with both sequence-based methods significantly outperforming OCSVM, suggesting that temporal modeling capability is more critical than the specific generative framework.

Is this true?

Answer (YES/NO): NO